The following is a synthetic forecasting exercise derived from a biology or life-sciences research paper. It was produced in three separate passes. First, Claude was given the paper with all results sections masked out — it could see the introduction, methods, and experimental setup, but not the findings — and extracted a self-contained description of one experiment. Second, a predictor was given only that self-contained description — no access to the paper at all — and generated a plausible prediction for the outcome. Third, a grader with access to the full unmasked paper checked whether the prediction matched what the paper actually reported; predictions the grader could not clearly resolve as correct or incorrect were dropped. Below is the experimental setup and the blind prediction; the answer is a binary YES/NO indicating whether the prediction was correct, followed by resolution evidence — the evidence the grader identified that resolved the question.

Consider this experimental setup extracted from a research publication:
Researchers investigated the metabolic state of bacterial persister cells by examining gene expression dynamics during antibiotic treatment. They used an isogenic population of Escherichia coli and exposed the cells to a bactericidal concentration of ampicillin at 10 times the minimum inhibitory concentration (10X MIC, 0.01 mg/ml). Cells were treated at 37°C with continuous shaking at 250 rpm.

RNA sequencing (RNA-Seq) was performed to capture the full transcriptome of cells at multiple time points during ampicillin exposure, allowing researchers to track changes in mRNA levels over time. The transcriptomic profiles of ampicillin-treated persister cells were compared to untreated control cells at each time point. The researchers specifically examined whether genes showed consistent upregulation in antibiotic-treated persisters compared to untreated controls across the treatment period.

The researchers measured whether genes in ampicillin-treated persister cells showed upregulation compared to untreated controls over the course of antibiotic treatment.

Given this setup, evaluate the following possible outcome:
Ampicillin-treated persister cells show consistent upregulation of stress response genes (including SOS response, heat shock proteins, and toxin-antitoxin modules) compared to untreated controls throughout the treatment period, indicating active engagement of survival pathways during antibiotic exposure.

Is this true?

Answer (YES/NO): NO